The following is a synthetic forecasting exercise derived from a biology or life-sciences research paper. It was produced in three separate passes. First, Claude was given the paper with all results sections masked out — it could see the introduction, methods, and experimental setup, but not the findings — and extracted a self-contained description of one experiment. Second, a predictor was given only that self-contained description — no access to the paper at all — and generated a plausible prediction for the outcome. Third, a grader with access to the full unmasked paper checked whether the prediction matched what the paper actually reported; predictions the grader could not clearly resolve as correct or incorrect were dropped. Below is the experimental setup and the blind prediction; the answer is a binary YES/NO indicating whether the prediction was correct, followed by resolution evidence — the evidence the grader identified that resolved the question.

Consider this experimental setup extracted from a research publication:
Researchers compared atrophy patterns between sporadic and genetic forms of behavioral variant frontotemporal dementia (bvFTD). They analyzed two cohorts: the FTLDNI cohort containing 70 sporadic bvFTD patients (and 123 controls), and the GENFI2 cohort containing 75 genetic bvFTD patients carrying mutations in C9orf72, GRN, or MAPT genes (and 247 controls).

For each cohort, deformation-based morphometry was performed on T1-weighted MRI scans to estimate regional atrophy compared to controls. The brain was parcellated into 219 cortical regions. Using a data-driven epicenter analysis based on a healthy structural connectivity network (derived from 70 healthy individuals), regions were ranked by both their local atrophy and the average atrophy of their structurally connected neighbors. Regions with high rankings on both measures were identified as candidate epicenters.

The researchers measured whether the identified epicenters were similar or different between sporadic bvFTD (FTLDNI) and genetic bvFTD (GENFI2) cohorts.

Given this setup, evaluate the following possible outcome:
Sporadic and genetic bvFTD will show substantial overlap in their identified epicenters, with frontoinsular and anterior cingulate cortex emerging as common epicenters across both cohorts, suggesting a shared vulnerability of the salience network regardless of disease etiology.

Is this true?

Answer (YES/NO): NO